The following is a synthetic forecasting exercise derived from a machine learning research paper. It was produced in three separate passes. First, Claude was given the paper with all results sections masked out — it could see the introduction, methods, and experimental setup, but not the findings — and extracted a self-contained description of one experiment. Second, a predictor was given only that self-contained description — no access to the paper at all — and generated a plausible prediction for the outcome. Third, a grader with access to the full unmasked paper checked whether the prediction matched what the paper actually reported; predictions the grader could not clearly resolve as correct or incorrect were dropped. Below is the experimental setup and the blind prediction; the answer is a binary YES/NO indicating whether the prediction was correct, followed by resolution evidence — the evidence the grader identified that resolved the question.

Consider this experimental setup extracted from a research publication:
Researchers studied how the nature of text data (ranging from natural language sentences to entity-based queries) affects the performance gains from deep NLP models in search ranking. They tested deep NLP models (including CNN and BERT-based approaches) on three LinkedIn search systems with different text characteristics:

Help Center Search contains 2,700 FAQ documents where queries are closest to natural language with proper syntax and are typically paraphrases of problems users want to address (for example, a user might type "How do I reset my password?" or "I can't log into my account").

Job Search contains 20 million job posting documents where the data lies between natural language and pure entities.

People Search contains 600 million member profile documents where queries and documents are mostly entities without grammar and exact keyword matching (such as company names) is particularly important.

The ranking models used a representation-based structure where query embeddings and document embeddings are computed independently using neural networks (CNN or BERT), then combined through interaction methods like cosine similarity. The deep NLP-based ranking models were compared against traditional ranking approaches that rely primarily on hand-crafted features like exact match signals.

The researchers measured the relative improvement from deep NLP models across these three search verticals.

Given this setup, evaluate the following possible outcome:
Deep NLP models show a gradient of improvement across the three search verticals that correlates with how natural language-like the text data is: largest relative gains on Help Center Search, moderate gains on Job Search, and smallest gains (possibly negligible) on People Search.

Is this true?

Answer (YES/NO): NO